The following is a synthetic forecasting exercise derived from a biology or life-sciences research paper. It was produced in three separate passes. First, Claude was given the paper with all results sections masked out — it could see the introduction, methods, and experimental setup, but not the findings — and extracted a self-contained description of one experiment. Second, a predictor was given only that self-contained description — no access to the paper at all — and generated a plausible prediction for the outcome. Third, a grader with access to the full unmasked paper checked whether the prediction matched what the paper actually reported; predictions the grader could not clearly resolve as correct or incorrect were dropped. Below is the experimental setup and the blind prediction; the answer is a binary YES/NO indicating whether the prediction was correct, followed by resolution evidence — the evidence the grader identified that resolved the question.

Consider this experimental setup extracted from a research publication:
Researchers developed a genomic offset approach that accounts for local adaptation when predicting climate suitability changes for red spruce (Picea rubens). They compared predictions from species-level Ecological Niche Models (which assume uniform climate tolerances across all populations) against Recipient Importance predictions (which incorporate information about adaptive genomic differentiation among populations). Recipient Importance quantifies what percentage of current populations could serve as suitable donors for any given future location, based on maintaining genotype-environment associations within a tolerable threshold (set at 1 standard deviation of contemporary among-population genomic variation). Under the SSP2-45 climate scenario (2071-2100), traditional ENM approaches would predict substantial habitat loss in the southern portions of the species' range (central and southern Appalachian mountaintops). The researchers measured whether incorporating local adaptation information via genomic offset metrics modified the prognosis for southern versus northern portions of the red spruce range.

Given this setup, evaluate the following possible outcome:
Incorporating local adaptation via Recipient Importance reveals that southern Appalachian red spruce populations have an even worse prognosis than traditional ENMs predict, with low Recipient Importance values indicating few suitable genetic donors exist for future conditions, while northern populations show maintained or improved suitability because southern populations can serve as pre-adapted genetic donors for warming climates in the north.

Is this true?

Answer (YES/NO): NO